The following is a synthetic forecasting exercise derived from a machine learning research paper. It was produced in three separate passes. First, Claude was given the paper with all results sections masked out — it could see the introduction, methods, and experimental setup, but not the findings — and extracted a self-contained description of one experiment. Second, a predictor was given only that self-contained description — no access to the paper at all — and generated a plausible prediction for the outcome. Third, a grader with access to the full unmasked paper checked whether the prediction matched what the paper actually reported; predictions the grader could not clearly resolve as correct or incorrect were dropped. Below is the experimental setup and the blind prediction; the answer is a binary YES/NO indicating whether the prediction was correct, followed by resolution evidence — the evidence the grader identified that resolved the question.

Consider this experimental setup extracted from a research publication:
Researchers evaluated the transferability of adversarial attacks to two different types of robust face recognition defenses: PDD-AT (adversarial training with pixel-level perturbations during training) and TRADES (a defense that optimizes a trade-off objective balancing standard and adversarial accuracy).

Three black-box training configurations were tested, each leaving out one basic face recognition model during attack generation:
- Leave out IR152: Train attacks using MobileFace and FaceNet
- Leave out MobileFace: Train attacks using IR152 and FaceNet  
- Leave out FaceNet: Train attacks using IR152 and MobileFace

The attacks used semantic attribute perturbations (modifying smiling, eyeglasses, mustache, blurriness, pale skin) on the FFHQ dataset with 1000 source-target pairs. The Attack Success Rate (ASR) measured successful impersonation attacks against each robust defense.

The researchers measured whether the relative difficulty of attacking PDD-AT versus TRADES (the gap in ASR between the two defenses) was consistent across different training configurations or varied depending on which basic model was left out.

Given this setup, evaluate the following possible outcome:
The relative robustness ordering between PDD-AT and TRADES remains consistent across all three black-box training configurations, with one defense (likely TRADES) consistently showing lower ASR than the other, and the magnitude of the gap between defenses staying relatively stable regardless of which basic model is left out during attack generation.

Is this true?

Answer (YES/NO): YES